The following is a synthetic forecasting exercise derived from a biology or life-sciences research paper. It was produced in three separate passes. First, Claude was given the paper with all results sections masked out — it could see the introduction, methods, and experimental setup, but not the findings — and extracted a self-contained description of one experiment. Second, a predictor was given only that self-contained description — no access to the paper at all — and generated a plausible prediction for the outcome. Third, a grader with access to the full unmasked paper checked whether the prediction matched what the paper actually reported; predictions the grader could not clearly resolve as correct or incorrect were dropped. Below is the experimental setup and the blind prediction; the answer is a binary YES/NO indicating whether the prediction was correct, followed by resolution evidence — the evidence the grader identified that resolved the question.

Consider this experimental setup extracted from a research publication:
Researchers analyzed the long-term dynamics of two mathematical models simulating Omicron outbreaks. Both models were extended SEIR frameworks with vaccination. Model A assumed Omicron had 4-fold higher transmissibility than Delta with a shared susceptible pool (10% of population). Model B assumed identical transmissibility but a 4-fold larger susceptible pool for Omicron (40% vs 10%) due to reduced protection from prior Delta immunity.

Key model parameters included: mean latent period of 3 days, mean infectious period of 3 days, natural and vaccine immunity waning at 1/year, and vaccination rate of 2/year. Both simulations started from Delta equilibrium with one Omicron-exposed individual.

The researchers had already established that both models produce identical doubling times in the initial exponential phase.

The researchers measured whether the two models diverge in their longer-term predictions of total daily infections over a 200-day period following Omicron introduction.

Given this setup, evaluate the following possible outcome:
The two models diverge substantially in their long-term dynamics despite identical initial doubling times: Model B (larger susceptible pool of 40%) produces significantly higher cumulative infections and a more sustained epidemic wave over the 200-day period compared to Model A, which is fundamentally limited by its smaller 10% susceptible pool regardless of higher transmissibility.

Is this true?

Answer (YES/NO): YES